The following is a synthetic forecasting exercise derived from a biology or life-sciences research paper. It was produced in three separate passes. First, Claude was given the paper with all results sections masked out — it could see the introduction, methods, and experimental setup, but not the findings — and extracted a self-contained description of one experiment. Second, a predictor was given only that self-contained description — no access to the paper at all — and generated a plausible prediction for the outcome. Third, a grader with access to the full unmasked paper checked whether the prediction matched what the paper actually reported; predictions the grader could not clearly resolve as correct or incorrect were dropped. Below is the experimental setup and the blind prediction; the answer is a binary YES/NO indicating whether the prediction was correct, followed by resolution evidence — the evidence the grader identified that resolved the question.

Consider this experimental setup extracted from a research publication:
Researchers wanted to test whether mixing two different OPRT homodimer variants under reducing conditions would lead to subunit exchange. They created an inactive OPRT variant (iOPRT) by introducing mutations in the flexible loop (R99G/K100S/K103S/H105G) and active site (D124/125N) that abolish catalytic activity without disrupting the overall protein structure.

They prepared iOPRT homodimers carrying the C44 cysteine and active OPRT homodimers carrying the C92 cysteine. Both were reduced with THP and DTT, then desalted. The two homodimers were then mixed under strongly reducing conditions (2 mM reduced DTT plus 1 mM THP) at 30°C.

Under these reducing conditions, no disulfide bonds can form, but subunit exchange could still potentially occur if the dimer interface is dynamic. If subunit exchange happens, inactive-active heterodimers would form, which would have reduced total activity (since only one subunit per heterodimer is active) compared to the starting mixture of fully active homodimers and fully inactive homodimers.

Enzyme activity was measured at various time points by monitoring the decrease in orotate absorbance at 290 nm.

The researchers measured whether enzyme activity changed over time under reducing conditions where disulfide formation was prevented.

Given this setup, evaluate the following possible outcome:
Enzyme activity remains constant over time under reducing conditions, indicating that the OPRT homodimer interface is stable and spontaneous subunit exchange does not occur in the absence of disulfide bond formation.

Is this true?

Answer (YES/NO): NO